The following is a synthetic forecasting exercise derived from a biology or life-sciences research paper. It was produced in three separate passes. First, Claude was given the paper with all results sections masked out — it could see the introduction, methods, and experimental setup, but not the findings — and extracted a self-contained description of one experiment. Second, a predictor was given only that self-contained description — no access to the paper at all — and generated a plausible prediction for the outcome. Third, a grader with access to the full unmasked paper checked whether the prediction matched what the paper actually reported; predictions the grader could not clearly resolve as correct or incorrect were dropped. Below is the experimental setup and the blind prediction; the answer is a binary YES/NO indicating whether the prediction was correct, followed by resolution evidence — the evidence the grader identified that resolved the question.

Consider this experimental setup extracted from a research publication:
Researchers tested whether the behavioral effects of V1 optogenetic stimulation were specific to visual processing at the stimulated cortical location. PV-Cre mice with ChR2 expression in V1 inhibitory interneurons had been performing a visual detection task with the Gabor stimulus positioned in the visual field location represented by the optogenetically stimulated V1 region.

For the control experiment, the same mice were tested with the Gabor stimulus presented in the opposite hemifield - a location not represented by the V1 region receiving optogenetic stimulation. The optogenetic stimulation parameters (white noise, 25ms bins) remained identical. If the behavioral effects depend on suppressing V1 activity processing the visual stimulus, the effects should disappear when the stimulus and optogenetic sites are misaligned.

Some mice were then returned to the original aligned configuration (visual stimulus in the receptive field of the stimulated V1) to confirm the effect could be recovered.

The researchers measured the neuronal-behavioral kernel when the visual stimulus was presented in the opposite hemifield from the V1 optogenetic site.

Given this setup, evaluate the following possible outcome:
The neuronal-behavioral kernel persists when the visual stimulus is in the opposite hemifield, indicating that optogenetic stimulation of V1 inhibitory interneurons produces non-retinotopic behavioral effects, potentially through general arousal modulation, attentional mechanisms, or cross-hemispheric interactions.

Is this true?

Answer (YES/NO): NO